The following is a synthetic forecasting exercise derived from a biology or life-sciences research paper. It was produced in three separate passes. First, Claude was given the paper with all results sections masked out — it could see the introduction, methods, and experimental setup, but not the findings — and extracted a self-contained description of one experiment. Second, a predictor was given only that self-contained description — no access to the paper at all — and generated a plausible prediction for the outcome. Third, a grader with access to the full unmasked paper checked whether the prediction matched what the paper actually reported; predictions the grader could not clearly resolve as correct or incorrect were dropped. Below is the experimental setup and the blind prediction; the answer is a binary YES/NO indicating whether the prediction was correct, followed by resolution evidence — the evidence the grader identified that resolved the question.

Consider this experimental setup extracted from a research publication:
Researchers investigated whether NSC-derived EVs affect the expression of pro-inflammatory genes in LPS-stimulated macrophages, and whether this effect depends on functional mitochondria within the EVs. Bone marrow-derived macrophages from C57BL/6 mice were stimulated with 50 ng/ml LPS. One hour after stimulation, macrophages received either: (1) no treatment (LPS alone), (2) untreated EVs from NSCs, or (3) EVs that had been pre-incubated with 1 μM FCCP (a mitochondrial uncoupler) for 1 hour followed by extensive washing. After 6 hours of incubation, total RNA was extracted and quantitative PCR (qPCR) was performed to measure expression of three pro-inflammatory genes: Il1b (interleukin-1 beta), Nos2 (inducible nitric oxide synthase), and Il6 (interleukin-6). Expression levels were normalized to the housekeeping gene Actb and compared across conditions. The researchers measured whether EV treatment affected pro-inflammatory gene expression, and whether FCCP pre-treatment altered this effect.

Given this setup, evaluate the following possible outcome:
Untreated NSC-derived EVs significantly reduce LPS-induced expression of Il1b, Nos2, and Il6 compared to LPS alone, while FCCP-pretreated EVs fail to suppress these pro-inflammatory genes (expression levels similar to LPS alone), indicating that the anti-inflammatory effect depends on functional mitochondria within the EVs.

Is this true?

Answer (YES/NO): YES